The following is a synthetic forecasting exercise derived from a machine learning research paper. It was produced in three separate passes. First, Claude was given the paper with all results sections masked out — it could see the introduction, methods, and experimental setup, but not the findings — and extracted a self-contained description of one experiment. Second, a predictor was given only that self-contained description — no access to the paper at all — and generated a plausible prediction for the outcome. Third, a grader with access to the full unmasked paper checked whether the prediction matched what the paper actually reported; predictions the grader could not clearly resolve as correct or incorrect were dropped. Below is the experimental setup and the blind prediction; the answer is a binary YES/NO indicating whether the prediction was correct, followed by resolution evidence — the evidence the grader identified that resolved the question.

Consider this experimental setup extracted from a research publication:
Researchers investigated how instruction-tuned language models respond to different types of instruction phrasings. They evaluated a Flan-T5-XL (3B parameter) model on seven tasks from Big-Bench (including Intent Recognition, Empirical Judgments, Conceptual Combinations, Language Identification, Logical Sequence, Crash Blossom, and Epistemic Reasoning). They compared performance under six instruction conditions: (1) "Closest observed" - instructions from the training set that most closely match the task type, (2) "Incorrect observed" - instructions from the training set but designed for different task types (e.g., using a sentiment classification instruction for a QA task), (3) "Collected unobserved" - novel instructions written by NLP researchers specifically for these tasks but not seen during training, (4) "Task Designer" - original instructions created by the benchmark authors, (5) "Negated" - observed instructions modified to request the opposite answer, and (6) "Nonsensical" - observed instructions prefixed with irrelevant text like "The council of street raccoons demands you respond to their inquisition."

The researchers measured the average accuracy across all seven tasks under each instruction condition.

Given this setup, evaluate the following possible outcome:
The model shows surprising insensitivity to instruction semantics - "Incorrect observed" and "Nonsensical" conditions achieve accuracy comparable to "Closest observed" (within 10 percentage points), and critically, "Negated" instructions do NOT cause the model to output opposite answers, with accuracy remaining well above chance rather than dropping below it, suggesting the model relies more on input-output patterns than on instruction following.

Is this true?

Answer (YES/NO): NO